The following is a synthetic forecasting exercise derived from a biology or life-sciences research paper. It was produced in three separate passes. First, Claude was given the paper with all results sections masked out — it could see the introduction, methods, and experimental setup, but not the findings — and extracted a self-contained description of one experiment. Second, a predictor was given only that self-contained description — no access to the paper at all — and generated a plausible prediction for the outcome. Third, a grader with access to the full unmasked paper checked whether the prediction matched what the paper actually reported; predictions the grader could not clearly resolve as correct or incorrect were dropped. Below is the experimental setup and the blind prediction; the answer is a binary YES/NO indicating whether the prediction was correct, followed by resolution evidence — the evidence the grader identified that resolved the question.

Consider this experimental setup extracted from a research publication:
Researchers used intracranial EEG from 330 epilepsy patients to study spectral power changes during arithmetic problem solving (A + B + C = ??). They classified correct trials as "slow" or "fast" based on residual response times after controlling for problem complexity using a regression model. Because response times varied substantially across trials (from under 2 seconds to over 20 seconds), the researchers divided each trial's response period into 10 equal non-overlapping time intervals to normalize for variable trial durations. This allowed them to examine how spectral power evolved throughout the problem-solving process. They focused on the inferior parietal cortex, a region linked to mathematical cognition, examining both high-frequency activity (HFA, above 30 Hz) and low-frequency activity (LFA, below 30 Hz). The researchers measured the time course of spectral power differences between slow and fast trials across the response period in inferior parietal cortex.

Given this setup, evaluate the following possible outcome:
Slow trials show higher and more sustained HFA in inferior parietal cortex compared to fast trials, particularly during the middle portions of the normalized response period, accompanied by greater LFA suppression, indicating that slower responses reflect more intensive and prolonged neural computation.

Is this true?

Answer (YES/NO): NO